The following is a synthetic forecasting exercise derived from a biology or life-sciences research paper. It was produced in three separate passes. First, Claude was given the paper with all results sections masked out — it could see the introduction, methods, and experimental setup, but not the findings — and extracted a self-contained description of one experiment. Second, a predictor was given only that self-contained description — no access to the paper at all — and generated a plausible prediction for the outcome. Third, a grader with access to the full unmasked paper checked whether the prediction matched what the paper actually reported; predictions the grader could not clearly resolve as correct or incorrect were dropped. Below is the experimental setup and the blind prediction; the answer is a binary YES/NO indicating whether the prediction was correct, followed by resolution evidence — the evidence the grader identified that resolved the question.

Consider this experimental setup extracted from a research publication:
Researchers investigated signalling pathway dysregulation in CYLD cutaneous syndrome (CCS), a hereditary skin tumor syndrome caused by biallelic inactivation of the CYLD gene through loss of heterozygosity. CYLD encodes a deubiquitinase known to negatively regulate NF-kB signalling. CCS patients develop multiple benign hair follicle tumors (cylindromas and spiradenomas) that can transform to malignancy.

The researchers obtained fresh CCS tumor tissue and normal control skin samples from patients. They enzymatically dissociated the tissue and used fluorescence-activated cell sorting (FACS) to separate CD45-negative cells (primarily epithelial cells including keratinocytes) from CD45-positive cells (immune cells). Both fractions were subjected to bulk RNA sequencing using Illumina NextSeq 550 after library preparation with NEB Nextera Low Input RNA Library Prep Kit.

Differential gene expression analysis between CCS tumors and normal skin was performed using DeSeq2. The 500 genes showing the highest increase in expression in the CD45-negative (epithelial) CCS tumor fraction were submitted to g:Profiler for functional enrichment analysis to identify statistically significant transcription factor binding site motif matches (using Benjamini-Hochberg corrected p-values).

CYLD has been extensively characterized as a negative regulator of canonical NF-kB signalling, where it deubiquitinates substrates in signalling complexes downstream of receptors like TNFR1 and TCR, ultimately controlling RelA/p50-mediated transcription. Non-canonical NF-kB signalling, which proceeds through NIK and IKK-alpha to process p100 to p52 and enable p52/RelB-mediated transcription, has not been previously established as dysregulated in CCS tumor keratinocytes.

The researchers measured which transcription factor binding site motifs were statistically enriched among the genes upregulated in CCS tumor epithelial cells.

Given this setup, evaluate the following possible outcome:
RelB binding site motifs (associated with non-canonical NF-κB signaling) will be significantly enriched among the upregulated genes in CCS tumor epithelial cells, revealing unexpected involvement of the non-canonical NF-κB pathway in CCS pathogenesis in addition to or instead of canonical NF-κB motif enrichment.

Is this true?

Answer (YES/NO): YES